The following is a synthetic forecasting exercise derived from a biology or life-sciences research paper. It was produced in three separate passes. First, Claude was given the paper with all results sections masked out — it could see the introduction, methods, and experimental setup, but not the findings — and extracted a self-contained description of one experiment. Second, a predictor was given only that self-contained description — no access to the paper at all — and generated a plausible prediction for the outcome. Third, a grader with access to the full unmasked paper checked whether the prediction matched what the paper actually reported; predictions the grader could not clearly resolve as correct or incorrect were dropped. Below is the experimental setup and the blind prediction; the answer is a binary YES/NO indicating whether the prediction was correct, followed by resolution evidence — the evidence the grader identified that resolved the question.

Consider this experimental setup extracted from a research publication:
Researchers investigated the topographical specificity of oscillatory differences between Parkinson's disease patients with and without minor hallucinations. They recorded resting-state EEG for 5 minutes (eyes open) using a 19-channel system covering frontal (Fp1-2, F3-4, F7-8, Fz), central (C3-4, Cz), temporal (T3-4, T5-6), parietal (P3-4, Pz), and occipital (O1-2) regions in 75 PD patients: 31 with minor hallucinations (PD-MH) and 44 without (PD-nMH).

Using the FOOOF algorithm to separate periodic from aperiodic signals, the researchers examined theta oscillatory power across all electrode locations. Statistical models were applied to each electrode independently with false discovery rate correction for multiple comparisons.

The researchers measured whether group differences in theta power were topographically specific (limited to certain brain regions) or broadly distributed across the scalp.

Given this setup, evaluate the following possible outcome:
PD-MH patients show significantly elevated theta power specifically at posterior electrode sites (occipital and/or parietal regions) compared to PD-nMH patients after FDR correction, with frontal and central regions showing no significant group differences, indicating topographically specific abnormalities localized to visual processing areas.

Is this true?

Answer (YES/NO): NO